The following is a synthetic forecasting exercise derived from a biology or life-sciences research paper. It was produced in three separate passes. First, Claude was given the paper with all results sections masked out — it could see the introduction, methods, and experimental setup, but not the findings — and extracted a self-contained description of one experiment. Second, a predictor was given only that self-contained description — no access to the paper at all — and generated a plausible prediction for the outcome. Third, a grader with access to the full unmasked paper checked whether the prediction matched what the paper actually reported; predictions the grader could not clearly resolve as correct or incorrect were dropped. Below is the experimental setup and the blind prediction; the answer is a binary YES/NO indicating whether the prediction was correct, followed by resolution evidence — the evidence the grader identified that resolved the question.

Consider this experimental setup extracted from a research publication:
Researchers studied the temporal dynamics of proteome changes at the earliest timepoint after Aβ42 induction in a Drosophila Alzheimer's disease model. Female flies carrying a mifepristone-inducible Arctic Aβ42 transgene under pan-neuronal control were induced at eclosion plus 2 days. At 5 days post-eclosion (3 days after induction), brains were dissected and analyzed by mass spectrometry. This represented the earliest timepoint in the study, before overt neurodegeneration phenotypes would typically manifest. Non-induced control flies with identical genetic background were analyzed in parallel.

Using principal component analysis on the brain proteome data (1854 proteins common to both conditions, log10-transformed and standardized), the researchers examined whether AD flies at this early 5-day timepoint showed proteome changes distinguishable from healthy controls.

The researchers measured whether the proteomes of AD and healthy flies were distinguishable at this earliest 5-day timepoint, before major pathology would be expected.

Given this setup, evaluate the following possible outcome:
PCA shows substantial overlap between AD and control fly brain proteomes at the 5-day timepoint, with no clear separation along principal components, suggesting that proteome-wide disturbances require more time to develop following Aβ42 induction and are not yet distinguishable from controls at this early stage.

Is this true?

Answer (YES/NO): NO